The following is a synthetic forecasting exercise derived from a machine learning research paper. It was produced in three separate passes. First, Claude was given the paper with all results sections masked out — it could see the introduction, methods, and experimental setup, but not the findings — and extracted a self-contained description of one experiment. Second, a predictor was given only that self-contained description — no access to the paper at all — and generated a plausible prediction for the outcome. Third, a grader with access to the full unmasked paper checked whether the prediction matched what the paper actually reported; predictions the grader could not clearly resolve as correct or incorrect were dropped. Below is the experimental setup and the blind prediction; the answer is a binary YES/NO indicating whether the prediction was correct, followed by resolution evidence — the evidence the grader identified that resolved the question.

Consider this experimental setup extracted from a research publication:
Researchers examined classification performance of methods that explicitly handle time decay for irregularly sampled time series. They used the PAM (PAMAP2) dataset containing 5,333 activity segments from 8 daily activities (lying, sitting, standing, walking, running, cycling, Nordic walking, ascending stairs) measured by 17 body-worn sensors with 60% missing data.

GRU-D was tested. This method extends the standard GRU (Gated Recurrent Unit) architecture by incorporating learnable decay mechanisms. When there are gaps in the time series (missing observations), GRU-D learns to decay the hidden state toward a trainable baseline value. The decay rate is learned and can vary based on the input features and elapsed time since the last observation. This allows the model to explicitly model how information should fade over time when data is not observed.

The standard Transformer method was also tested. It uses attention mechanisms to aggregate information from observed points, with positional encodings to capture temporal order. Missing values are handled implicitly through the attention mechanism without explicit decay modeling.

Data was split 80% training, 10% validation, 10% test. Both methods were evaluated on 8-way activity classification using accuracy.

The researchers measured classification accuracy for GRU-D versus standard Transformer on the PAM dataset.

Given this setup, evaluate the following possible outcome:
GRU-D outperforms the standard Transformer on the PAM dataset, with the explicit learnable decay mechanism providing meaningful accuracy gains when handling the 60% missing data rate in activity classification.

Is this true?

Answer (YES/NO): NO